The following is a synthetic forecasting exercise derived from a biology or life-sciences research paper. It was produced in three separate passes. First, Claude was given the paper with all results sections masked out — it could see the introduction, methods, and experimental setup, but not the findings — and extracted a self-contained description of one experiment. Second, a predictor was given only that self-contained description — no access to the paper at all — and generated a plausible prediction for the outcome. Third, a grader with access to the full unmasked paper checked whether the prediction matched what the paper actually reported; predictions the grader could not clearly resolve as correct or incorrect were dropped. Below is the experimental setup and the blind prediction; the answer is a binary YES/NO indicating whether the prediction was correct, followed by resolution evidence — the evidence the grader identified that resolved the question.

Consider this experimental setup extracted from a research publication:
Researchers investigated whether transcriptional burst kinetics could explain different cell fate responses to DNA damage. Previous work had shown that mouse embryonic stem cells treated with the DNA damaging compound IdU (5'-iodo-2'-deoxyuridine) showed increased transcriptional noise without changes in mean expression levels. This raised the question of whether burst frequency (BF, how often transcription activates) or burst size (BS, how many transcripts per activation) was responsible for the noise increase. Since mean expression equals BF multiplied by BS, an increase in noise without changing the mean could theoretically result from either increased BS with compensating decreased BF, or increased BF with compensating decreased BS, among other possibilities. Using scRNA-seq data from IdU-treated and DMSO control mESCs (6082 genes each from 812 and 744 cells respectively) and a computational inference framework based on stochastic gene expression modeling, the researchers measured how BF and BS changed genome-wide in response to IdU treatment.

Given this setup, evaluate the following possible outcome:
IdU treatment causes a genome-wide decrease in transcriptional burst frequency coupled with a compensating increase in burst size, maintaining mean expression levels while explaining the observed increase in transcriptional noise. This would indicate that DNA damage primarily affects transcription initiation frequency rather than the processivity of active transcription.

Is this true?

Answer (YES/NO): YES